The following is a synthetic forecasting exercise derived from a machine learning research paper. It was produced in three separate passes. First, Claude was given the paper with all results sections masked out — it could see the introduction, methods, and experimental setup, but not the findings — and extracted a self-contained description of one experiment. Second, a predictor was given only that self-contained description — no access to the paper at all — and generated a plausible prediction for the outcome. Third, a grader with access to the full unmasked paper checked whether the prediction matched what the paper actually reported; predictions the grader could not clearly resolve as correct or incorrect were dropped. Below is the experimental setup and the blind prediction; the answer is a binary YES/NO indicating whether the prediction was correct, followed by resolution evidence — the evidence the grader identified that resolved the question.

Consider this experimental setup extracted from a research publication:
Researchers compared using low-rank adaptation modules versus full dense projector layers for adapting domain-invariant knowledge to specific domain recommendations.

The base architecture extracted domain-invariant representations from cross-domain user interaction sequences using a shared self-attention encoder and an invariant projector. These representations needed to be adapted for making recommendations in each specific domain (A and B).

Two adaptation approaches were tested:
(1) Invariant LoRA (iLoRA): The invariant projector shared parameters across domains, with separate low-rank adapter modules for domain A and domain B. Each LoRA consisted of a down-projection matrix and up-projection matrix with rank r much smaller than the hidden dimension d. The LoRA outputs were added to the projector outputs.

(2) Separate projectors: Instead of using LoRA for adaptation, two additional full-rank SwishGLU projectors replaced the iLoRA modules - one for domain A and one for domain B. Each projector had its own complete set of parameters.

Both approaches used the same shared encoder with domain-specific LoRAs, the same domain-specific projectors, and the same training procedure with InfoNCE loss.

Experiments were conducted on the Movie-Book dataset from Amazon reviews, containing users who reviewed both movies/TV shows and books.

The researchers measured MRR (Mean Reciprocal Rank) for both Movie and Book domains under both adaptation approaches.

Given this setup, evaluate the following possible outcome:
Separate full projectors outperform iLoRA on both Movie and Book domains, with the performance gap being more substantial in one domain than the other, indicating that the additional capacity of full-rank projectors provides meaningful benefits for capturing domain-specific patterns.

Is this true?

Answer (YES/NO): NO